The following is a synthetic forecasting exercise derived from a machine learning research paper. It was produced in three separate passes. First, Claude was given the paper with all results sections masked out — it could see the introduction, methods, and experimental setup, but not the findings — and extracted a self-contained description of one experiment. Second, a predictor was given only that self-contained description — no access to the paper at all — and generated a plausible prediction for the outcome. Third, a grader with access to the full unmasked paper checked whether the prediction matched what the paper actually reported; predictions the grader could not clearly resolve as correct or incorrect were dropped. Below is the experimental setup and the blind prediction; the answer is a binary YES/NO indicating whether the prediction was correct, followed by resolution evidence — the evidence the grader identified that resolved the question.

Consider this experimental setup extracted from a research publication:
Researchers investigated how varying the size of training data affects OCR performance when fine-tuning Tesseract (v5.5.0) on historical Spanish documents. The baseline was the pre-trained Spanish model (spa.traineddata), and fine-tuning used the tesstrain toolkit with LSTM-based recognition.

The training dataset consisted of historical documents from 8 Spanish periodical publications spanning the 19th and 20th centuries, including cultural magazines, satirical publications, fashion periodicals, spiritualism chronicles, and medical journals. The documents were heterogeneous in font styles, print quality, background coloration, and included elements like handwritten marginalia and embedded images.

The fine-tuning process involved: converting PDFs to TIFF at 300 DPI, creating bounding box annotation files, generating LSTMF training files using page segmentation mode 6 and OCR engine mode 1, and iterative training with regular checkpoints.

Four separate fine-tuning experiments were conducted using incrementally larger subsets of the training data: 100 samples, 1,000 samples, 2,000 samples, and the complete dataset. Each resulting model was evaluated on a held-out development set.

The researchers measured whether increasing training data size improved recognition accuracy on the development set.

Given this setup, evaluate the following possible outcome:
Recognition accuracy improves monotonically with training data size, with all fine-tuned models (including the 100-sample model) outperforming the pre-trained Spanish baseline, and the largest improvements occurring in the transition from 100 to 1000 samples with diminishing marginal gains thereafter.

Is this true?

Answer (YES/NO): NO